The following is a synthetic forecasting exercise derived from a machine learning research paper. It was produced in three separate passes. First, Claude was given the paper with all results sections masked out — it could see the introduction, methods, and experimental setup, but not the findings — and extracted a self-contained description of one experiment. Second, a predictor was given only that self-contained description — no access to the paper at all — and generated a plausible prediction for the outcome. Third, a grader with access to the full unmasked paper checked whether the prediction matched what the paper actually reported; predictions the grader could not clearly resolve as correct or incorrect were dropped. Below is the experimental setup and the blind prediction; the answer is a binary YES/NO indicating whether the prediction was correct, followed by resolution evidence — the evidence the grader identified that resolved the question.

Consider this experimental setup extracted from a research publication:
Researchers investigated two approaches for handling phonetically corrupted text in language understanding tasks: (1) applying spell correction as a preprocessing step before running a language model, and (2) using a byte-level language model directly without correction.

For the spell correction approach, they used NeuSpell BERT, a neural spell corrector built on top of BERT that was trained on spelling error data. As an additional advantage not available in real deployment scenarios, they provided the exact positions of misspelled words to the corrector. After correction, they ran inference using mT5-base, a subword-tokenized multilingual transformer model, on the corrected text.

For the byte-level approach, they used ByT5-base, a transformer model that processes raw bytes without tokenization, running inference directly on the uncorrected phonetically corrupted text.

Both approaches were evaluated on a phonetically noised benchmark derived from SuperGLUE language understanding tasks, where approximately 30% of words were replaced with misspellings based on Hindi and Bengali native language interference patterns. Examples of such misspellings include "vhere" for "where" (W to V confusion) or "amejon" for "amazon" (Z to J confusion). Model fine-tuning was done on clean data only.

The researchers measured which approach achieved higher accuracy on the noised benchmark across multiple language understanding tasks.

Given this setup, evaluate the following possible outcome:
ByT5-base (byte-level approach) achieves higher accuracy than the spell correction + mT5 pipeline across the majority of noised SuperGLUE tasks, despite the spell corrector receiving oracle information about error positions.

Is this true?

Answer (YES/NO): YES